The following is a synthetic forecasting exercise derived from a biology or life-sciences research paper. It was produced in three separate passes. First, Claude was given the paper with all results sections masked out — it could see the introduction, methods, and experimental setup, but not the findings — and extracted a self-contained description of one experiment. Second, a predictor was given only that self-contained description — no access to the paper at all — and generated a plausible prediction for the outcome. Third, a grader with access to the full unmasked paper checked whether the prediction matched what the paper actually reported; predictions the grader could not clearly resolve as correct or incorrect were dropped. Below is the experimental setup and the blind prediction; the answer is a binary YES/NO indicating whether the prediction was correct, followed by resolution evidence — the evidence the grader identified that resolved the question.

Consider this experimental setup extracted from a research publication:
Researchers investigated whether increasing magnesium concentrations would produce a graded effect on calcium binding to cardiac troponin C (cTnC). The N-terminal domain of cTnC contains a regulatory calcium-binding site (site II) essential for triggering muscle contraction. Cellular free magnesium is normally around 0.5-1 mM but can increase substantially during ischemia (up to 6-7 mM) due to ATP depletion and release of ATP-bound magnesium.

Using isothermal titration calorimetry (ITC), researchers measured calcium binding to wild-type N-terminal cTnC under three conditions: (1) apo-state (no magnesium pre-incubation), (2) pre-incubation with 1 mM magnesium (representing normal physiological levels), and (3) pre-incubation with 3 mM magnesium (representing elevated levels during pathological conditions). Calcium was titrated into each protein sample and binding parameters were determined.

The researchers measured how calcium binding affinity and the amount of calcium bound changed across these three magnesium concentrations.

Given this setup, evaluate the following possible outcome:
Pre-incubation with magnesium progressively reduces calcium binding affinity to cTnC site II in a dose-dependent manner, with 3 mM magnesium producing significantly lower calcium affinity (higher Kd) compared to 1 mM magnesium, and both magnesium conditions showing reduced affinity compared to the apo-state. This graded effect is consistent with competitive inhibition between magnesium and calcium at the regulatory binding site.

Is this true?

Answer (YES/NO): YES